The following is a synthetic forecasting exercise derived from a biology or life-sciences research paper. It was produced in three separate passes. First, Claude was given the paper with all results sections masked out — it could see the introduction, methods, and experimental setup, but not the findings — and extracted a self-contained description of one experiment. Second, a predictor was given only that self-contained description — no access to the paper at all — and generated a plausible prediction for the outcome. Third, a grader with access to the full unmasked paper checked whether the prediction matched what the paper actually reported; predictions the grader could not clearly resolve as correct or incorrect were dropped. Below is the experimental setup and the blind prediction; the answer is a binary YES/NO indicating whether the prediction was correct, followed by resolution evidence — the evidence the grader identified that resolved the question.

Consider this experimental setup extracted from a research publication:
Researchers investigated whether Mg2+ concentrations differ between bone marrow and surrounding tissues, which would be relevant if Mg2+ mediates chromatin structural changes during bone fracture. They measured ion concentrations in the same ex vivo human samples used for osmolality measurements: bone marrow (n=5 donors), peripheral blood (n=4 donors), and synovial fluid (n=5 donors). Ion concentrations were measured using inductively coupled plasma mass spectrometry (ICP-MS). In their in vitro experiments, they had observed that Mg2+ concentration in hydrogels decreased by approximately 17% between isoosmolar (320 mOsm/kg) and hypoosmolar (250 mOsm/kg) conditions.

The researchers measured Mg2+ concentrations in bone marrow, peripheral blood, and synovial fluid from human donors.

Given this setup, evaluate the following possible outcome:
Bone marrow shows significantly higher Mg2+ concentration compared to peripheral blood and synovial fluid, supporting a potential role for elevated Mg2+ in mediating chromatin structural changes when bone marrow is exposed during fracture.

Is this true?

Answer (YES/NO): YES